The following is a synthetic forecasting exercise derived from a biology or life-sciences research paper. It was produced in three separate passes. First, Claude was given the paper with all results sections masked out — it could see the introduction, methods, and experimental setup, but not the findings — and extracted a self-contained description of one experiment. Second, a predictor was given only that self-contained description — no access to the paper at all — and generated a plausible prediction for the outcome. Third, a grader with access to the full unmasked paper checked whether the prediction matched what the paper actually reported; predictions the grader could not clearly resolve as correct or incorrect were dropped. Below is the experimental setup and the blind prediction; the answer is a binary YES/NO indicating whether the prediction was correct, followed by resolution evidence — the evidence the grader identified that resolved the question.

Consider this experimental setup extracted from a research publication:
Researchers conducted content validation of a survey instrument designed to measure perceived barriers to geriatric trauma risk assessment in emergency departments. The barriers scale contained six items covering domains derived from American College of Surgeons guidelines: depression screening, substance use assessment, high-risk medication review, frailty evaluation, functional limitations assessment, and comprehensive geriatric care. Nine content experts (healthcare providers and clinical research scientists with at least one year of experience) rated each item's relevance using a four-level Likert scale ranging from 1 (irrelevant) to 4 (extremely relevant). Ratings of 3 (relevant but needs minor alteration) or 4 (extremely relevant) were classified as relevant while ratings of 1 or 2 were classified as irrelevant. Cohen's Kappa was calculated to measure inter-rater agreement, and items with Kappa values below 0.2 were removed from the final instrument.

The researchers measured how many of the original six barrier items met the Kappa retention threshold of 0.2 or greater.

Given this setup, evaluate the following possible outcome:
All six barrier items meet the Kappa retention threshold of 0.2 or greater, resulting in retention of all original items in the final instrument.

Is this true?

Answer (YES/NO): NO